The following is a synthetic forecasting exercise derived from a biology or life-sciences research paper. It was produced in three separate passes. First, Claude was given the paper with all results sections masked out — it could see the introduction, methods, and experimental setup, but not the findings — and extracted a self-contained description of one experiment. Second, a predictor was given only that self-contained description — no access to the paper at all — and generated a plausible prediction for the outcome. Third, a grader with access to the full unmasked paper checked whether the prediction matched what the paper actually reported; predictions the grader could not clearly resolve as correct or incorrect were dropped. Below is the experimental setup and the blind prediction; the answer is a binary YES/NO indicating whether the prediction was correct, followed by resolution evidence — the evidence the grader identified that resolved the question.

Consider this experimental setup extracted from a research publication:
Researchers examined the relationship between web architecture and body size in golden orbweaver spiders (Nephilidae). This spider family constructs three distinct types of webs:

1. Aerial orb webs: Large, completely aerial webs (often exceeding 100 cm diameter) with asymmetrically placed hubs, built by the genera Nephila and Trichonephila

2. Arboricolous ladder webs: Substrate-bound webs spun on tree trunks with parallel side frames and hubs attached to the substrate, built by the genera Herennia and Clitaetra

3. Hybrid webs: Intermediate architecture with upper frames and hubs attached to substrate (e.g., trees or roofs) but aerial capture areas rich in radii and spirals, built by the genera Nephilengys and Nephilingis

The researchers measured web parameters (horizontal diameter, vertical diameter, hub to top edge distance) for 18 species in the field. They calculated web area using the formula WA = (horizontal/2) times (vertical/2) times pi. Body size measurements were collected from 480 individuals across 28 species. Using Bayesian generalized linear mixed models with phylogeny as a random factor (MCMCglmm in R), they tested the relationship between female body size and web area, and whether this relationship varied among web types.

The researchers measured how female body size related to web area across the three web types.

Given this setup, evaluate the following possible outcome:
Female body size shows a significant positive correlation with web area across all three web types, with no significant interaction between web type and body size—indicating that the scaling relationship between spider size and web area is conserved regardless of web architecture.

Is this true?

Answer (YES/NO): NO